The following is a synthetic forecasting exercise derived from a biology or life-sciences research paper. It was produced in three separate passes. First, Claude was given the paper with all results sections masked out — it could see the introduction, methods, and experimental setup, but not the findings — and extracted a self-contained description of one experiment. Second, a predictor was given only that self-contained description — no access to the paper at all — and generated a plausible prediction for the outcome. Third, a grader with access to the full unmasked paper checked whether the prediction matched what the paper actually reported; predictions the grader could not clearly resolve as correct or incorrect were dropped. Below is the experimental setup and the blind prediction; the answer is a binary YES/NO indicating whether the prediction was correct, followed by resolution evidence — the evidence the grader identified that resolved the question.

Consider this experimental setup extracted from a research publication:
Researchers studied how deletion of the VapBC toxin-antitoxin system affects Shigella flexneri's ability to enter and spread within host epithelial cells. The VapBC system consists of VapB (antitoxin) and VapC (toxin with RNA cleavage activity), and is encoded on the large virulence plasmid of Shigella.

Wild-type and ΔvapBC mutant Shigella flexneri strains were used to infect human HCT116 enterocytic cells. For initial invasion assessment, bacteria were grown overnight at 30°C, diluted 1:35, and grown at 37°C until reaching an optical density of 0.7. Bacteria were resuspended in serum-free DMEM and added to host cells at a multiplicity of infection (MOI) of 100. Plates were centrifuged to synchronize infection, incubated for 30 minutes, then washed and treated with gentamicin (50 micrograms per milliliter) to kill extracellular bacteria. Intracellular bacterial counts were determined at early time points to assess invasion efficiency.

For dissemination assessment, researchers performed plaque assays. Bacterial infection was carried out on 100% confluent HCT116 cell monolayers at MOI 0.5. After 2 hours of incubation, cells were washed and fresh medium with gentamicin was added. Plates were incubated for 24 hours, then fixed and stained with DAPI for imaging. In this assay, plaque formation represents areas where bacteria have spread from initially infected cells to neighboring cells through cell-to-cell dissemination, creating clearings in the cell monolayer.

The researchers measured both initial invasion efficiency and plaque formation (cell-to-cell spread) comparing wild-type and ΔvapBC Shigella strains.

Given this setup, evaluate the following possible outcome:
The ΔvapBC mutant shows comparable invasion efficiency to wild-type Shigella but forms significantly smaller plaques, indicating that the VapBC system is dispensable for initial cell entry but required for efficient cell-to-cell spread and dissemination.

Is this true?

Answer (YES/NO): YES